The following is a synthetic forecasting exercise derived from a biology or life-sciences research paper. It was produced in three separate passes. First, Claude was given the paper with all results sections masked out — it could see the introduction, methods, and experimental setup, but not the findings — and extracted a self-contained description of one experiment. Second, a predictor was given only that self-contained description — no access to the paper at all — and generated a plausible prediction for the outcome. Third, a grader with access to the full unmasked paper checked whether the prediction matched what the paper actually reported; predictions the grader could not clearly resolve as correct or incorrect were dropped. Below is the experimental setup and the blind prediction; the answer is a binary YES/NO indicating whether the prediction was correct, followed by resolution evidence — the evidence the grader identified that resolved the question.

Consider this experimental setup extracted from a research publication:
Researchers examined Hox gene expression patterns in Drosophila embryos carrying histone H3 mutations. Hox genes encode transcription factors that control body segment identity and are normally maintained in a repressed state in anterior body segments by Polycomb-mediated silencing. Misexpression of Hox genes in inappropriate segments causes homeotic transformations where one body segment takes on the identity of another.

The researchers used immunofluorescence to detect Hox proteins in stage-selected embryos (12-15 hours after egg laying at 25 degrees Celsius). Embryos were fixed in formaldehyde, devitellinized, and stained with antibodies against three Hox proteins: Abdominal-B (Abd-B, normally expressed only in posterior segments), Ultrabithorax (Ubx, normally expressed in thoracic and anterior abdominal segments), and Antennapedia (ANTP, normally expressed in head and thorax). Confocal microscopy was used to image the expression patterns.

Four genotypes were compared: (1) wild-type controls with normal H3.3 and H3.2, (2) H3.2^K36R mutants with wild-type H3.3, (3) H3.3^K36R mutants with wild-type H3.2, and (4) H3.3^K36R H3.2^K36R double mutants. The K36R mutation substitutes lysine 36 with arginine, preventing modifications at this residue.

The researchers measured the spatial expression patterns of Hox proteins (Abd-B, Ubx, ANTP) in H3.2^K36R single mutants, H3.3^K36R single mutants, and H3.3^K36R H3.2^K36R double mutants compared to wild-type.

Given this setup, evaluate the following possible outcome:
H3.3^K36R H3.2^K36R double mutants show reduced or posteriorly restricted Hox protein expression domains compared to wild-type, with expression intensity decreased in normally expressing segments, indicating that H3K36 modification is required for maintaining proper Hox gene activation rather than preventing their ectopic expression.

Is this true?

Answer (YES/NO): NO